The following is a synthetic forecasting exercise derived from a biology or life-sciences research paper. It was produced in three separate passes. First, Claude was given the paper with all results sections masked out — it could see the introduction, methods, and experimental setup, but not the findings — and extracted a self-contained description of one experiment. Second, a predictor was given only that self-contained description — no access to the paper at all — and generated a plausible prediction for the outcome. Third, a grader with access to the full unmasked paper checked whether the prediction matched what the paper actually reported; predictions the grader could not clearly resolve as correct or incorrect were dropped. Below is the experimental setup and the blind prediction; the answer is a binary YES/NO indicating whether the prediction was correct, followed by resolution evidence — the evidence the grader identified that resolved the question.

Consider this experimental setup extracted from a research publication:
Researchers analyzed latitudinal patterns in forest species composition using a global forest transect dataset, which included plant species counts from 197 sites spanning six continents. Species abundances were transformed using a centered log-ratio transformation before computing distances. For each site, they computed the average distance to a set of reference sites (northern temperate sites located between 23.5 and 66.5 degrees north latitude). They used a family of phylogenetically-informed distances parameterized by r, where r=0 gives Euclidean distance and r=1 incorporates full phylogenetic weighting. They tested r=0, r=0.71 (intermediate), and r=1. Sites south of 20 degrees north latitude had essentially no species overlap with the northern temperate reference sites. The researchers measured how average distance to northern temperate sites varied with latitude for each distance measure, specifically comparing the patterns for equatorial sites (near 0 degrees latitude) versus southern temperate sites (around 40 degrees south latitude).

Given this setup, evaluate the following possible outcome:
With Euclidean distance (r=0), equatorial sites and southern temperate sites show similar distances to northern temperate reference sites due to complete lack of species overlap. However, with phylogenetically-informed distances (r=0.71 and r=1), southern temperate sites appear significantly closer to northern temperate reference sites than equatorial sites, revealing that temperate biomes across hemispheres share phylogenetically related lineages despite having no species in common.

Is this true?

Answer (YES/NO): NO